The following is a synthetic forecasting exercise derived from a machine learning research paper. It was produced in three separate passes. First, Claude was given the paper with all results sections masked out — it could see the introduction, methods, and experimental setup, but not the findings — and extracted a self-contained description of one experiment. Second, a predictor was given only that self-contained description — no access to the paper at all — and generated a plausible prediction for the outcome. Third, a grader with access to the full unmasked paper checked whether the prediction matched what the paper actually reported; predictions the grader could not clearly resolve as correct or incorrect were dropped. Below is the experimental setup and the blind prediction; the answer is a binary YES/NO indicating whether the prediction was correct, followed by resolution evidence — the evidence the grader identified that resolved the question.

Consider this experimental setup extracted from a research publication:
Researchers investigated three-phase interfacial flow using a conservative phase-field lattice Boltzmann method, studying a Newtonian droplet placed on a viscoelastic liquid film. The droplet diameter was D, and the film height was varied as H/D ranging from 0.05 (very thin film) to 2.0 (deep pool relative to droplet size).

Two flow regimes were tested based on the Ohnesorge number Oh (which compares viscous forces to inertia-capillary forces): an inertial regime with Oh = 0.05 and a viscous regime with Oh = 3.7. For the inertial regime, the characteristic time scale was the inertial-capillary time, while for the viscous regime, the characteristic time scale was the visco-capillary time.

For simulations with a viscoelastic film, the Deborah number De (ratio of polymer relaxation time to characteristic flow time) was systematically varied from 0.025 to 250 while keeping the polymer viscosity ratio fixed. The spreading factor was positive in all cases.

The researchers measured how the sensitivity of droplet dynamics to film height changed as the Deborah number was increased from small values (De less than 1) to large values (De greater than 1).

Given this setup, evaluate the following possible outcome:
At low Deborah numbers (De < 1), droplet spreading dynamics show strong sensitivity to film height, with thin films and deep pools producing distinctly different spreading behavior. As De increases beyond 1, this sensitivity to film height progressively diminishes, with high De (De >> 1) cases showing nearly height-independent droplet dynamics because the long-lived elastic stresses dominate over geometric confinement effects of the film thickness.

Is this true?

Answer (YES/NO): NO